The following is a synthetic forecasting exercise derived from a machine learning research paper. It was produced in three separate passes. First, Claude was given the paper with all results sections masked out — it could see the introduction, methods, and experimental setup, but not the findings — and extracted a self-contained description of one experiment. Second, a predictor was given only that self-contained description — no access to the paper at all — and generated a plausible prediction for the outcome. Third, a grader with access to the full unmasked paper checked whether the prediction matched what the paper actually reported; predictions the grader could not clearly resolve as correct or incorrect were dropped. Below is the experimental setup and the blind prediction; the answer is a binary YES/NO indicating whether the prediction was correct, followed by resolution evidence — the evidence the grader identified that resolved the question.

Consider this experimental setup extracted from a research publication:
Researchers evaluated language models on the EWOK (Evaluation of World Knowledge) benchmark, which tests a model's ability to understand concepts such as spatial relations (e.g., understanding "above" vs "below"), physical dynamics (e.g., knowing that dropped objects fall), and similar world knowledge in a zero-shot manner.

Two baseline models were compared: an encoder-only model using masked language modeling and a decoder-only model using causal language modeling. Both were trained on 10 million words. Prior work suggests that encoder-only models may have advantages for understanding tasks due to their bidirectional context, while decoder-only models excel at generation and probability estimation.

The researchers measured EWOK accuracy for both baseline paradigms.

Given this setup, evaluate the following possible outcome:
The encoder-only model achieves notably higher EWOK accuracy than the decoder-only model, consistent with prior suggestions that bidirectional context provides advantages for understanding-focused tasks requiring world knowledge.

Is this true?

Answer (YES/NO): NO